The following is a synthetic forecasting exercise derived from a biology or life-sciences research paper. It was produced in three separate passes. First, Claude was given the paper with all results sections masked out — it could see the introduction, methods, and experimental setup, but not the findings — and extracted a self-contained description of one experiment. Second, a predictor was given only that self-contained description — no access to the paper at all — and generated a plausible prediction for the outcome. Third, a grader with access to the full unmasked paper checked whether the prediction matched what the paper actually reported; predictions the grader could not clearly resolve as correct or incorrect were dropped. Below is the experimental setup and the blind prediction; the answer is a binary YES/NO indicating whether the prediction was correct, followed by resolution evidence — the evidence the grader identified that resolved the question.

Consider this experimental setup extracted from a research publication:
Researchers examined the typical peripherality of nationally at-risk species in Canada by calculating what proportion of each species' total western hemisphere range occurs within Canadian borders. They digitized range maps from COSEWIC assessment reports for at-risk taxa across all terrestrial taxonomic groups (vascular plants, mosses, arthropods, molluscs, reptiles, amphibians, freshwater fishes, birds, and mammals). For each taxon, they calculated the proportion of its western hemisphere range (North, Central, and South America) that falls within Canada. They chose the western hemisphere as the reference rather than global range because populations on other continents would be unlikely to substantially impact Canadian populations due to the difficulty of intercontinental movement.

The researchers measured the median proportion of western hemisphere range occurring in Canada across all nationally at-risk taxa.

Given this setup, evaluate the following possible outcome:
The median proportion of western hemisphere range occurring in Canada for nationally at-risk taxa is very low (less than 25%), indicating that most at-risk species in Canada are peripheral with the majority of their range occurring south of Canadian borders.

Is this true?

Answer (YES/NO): YES